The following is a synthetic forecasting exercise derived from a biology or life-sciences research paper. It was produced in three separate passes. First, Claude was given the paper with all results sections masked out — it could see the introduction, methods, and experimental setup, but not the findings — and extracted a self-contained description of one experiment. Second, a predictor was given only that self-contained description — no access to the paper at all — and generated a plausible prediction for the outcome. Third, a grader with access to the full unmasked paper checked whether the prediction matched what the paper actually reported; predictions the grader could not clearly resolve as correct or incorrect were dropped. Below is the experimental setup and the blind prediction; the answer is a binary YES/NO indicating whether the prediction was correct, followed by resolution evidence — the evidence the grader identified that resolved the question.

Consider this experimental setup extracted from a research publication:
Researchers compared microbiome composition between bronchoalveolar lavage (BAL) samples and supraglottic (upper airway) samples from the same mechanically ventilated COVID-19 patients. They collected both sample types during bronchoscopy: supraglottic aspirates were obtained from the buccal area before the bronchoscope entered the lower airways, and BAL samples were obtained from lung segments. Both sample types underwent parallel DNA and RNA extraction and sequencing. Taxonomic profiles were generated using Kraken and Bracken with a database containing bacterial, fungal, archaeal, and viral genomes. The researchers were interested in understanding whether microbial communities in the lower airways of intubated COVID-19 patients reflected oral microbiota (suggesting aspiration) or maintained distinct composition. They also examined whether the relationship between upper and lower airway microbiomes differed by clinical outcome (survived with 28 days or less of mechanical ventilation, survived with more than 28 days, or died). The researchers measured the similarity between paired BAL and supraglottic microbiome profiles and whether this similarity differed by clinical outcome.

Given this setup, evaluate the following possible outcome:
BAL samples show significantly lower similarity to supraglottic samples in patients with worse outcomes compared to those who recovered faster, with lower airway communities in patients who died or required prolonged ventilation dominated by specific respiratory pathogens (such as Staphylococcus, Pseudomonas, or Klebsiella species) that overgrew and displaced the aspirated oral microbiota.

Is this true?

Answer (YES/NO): NO